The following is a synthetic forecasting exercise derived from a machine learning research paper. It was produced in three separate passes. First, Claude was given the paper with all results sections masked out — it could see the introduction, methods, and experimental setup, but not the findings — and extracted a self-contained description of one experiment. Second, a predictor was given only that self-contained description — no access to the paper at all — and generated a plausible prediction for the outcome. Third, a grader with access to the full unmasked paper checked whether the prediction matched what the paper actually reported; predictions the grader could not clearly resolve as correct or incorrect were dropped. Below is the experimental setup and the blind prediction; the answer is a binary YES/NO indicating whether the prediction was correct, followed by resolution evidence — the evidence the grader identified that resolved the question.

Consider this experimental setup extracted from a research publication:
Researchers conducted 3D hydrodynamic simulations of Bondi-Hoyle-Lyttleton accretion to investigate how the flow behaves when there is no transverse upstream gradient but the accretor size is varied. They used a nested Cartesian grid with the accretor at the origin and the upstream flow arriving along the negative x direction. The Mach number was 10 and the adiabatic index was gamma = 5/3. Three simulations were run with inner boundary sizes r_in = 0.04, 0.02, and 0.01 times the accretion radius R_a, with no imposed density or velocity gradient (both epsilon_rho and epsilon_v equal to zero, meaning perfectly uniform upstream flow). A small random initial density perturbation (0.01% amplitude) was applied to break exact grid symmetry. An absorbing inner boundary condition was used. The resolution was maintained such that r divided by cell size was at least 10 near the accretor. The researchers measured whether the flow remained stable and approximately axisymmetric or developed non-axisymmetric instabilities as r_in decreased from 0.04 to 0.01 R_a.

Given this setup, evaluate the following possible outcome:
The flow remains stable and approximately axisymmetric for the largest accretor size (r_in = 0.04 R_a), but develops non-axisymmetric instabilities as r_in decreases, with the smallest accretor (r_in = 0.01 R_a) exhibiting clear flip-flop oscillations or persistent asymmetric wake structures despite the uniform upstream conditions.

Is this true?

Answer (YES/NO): NO